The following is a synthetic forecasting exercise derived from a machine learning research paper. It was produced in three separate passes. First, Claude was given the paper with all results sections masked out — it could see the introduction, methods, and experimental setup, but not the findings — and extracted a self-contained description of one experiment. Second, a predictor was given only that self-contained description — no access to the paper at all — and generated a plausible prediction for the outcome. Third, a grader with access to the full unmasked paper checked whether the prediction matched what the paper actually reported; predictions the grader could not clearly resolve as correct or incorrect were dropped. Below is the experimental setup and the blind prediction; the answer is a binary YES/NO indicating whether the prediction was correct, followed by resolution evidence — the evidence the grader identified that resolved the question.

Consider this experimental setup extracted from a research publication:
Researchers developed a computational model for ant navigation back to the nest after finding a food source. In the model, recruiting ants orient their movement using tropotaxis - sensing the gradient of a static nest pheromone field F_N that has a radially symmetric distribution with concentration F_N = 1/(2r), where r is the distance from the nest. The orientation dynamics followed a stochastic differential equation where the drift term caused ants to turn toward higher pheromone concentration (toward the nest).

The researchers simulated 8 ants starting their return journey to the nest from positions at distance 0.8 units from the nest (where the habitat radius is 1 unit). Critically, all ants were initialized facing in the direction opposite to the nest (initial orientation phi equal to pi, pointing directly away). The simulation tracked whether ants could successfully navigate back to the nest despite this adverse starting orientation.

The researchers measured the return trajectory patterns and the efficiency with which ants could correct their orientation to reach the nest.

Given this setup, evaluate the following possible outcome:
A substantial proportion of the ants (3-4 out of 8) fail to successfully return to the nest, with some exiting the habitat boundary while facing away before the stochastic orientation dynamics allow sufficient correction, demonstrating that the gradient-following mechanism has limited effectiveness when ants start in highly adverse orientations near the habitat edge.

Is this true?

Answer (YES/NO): NO